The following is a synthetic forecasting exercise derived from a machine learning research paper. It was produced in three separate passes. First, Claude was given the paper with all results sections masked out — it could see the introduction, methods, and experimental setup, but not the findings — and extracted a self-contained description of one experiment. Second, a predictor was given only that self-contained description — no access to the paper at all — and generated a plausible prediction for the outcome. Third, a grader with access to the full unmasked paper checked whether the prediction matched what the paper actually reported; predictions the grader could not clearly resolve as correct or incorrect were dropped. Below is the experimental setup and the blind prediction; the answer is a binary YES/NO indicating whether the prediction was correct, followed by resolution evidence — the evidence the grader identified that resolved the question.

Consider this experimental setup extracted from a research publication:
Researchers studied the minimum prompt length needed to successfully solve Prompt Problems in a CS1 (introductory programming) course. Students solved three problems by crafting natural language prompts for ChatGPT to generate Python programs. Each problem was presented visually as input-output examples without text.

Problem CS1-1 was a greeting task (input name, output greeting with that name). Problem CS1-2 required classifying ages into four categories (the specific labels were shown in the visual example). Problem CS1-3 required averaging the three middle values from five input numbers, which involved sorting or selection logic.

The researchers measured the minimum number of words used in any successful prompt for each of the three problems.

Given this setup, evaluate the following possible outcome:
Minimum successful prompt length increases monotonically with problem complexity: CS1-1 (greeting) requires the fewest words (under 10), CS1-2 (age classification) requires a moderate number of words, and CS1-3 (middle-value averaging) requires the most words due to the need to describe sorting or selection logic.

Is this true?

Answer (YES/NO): NO